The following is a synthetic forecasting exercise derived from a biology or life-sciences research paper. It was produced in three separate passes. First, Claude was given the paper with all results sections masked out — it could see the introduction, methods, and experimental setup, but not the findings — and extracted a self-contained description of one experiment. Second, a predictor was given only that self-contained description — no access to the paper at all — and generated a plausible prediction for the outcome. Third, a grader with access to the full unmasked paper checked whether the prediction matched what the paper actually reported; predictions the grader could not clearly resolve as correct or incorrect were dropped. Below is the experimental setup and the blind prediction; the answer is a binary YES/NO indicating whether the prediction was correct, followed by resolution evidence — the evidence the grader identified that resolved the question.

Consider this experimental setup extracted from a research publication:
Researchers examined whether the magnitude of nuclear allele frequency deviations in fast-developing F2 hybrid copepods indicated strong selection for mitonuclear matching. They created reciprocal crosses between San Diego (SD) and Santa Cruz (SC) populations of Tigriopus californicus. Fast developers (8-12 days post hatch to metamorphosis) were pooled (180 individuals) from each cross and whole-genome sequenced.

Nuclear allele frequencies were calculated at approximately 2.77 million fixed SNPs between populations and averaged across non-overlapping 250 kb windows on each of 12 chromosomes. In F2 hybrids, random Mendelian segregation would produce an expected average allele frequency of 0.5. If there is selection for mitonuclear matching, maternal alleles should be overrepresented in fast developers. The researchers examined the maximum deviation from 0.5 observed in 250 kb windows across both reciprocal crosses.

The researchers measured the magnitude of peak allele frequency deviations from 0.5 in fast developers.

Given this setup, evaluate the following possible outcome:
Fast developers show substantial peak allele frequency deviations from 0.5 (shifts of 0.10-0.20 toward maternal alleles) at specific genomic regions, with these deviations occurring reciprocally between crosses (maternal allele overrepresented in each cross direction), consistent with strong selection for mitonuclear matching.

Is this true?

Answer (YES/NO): YES